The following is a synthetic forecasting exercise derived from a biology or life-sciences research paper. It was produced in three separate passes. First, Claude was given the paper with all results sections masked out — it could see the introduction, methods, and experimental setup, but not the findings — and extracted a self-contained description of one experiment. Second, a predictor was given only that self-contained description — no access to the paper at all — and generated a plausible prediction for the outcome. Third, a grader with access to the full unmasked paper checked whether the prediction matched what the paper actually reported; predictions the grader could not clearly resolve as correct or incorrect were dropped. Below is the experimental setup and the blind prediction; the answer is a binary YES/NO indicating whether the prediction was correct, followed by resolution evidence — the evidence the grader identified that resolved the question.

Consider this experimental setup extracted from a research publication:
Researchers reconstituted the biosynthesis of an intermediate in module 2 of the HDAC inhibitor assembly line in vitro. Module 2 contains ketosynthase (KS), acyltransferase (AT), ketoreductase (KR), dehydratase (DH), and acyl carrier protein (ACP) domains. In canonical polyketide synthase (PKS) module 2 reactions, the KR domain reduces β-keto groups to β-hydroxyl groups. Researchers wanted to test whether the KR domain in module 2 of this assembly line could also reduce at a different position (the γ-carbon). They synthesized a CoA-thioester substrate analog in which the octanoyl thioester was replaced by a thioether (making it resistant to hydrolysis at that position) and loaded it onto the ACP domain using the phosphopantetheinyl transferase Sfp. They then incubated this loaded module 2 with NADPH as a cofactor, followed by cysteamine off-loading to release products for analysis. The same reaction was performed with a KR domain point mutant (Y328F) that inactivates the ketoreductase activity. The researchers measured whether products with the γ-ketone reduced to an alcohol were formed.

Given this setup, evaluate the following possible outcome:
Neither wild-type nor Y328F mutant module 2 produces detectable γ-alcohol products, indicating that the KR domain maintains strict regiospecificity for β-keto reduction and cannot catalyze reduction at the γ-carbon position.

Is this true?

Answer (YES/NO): NO